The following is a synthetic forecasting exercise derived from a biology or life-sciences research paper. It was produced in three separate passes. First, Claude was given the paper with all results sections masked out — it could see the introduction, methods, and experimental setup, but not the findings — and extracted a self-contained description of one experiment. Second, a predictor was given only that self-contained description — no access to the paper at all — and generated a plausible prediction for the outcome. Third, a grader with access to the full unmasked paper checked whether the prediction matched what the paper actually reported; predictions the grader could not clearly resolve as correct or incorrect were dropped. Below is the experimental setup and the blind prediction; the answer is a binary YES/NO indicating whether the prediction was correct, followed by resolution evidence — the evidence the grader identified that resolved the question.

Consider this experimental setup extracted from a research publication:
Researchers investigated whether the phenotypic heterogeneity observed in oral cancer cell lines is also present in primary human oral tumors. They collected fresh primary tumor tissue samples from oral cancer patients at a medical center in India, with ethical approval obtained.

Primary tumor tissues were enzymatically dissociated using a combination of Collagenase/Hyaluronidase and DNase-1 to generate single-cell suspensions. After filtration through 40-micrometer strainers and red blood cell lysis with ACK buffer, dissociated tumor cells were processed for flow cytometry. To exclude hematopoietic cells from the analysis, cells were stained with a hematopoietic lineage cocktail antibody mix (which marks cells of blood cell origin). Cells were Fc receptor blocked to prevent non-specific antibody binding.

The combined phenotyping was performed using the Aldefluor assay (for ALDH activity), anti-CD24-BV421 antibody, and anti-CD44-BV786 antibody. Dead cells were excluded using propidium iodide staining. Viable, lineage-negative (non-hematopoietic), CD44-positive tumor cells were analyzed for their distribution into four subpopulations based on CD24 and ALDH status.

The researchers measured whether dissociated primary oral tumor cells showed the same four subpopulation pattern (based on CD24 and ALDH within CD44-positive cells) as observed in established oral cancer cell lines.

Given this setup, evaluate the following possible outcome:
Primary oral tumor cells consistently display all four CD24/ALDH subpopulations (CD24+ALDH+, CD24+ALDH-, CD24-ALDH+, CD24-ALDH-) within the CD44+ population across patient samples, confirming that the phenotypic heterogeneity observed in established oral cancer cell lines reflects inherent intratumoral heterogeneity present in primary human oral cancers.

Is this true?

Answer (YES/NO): YES